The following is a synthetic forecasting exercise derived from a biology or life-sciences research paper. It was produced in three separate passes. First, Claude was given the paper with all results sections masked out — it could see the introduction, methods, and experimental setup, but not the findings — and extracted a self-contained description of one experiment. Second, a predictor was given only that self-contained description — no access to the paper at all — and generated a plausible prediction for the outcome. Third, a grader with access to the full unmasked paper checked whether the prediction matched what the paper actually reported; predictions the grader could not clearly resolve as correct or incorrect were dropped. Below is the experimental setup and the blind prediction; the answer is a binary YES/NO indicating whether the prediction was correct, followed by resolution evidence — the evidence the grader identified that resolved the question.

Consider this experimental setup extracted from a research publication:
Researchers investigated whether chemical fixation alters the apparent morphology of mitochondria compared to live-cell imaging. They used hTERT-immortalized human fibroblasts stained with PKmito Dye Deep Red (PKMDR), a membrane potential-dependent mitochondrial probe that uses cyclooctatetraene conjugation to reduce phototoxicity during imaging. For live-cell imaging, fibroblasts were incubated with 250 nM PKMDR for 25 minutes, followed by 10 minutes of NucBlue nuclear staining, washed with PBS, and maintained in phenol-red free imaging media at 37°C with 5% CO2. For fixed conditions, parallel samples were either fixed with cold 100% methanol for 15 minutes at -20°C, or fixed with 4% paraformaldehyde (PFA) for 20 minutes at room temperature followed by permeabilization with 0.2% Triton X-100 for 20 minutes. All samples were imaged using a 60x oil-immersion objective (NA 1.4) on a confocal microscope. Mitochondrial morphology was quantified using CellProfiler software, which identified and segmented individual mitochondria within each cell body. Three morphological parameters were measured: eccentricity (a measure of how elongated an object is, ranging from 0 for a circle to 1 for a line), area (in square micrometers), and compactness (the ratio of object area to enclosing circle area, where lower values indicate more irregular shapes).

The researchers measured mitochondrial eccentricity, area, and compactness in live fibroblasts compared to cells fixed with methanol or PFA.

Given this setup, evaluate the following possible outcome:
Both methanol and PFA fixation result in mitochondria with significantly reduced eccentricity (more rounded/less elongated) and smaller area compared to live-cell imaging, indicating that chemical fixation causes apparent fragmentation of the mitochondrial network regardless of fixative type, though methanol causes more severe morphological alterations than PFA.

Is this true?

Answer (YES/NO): NO